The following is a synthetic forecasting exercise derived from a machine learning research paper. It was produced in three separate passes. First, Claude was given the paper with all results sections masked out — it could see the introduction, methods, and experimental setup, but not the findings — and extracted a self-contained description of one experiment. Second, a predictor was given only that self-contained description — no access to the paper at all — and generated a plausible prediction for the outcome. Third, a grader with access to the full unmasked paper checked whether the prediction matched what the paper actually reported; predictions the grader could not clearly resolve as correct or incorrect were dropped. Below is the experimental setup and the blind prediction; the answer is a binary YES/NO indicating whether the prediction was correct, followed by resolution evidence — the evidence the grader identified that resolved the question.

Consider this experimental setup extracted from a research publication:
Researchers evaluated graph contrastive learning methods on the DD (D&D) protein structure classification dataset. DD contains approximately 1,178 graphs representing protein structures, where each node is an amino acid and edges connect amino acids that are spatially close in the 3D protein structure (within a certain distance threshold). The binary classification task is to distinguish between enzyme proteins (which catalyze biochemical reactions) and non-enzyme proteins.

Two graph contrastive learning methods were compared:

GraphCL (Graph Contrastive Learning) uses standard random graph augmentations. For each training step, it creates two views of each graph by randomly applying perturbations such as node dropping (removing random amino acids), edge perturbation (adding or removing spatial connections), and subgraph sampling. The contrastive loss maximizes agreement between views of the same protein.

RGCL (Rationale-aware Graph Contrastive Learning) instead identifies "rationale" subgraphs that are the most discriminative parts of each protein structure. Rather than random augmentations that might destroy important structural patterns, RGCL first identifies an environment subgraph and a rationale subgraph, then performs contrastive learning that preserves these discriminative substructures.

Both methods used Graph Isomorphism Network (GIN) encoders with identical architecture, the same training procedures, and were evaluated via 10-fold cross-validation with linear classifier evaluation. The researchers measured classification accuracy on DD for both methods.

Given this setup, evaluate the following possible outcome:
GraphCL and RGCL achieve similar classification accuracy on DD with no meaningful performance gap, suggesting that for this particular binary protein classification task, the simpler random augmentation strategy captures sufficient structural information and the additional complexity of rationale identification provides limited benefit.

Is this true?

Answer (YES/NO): NO